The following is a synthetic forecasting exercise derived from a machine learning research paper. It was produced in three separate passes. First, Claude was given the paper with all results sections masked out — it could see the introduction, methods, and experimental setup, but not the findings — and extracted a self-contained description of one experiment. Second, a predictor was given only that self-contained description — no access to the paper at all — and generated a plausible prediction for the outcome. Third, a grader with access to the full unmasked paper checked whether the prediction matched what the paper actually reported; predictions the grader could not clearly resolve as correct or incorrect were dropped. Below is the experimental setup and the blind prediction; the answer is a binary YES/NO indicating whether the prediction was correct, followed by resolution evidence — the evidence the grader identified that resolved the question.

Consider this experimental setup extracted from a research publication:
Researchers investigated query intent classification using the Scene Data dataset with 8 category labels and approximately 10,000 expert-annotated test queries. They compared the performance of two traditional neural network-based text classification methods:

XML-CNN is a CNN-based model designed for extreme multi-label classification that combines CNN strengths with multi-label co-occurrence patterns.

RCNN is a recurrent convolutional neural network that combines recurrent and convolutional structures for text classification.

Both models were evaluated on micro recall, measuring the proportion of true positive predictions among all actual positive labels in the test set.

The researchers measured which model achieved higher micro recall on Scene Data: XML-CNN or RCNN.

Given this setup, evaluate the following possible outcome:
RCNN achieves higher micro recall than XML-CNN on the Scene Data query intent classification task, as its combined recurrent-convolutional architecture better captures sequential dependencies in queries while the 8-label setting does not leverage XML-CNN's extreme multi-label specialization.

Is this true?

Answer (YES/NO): YES